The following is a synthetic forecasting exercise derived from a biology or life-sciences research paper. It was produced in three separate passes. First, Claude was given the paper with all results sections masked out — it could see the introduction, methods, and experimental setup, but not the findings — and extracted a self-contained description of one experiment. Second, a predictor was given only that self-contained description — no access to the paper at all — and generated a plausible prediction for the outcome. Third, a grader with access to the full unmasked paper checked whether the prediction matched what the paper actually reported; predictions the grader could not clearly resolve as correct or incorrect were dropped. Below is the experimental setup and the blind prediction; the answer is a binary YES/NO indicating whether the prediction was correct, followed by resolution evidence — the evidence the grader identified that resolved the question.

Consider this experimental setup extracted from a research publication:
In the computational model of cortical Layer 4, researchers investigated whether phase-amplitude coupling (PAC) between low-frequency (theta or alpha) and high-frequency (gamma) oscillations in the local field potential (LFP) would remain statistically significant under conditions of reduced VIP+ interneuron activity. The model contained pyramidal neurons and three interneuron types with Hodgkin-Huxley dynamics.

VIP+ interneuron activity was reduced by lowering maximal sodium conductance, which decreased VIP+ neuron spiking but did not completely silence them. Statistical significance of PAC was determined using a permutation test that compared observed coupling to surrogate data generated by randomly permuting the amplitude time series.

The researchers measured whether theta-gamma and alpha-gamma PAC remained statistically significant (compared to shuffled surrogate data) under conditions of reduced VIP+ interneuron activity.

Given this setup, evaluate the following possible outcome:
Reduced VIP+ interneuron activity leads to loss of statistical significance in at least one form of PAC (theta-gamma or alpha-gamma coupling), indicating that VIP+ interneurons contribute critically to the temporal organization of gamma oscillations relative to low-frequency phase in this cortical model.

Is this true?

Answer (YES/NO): NO